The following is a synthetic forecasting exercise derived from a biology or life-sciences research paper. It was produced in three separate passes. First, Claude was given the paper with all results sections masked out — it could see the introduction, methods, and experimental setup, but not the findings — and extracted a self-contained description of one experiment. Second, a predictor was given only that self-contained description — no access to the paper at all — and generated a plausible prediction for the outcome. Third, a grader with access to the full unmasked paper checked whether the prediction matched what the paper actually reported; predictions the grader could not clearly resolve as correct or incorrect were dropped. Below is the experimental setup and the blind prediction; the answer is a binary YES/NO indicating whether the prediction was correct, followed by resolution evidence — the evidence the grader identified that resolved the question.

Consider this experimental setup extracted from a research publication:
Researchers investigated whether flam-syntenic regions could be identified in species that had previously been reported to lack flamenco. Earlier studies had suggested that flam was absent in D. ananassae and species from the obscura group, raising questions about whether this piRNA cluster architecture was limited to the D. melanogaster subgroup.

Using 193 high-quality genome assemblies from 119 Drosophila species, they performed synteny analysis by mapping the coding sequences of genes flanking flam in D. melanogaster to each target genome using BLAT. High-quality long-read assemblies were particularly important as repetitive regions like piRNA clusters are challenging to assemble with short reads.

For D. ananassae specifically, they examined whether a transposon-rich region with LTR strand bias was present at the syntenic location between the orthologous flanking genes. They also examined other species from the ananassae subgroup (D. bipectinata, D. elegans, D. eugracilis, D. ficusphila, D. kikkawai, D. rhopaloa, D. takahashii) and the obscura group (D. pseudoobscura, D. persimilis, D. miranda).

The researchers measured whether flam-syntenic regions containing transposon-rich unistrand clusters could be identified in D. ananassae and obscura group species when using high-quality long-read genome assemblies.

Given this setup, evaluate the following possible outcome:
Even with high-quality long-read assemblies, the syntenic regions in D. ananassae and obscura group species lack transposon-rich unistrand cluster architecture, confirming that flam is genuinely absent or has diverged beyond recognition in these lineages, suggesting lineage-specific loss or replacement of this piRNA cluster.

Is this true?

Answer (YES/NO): YES